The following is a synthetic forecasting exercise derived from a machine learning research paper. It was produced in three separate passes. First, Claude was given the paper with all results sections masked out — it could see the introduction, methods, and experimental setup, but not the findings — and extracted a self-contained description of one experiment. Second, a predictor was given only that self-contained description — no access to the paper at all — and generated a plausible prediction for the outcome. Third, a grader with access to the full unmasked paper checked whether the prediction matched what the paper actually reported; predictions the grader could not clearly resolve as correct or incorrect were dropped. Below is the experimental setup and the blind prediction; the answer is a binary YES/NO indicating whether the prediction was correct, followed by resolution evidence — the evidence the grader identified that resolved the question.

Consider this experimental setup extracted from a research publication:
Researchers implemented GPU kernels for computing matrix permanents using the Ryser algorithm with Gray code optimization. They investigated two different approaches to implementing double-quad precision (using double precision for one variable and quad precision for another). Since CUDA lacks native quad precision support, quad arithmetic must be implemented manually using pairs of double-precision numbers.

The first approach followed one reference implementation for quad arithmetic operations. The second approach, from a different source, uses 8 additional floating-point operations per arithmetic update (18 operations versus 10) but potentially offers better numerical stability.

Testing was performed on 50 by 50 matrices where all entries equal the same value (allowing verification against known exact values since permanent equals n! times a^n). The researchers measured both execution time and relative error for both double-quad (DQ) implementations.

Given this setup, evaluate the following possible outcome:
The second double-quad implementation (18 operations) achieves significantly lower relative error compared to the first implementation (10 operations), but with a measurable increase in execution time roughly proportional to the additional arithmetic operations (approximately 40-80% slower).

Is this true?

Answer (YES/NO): NO